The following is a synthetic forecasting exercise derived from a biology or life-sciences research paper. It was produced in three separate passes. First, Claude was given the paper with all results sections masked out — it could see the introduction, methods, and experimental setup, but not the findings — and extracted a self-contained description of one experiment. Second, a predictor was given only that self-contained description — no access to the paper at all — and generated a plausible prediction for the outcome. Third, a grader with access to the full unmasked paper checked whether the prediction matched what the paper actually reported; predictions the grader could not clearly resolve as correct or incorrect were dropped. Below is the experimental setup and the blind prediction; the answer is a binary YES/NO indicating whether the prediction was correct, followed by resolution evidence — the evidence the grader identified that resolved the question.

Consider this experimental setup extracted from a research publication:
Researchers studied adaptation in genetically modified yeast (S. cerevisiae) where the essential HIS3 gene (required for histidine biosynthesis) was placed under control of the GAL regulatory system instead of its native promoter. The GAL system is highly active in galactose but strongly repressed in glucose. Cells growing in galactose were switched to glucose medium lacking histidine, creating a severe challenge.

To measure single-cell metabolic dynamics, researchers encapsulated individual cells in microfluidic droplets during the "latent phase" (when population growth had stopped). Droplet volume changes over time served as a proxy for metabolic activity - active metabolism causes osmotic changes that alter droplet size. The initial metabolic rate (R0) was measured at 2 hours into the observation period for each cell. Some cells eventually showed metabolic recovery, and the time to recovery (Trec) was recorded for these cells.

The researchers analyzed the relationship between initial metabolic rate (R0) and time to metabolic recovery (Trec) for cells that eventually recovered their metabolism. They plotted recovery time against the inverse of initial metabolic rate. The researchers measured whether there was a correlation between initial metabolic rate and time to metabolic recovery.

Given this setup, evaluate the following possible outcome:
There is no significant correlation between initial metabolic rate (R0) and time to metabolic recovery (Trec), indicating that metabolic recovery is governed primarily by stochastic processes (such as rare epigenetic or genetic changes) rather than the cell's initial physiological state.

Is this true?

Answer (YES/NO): NO